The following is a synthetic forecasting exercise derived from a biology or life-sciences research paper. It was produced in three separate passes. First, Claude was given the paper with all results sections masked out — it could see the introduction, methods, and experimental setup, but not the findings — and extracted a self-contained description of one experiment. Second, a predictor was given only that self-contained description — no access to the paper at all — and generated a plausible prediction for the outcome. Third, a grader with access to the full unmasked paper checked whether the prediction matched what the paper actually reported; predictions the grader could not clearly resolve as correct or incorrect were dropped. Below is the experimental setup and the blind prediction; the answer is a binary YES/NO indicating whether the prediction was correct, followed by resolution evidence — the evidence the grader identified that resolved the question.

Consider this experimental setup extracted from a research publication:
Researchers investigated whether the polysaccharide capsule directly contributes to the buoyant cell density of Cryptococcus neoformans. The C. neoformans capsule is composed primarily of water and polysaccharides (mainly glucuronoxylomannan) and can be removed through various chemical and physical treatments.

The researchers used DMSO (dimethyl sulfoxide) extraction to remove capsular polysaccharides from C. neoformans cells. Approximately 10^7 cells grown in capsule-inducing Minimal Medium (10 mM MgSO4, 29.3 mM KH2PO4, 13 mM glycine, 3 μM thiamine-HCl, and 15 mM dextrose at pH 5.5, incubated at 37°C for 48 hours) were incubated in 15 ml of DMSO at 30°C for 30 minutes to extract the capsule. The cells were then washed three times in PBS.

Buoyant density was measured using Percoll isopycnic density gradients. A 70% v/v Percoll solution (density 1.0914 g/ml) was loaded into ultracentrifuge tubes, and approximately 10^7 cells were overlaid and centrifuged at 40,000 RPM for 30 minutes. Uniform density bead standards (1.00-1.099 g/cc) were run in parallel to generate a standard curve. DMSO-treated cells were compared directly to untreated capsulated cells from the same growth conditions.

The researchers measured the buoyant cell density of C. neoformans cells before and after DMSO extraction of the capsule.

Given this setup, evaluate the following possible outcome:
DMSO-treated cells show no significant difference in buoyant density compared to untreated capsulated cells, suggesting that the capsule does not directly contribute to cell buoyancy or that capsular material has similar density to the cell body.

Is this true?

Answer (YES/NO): NO